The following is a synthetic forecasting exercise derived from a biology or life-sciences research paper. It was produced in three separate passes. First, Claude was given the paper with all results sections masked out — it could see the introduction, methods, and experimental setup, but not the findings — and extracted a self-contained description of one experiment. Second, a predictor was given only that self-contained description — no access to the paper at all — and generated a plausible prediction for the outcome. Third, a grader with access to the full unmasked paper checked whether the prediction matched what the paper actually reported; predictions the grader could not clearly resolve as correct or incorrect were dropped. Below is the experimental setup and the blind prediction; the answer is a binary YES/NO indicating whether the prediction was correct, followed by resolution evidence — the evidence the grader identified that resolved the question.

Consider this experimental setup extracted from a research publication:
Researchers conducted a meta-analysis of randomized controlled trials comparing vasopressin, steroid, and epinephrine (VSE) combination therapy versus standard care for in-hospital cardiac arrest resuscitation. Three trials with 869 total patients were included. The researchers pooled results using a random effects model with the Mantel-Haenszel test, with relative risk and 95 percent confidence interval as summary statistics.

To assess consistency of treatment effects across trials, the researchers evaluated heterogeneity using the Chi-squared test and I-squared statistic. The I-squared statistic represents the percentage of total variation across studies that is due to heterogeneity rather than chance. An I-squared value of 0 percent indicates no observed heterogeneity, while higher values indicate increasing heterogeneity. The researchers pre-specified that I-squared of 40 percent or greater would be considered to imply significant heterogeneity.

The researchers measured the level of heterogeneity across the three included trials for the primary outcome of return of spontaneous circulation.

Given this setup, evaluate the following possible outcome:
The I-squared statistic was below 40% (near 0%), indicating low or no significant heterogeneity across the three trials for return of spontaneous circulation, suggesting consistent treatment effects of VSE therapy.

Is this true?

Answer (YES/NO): YES